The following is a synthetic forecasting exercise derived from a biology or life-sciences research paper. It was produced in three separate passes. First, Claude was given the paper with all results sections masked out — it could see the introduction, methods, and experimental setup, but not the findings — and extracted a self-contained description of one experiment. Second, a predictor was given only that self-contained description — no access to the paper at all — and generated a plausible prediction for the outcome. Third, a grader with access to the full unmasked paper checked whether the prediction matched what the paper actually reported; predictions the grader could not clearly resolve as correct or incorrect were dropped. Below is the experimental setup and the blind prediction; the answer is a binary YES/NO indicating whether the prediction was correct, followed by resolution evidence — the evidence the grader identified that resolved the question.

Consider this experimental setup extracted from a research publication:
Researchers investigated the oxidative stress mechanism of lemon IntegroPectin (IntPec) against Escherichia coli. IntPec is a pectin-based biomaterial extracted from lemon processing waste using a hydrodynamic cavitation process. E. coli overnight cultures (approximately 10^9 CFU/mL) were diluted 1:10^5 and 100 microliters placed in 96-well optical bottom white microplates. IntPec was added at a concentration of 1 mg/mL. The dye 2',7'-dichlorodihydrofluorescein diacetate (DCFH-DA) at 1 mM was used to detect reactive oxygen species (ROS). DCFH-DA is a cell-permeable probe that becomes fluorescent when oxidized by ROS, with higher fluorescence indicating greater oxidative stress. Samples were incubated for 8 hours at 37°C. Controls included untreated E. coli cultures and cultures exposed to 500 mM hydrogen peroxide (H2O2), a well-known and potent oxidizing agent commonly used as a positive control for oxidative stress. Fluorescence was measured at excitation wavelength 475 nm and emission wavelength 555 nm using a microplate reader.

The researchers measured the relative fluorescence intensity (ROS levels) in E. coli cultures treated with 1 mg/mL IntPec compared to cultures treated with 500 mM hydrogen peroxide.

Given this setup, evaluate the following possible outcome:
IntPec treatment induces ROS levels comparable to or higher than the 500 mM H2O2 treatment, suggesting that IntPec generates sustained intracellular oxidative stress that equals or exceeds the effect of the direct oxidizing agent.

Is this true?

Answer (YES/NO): YES